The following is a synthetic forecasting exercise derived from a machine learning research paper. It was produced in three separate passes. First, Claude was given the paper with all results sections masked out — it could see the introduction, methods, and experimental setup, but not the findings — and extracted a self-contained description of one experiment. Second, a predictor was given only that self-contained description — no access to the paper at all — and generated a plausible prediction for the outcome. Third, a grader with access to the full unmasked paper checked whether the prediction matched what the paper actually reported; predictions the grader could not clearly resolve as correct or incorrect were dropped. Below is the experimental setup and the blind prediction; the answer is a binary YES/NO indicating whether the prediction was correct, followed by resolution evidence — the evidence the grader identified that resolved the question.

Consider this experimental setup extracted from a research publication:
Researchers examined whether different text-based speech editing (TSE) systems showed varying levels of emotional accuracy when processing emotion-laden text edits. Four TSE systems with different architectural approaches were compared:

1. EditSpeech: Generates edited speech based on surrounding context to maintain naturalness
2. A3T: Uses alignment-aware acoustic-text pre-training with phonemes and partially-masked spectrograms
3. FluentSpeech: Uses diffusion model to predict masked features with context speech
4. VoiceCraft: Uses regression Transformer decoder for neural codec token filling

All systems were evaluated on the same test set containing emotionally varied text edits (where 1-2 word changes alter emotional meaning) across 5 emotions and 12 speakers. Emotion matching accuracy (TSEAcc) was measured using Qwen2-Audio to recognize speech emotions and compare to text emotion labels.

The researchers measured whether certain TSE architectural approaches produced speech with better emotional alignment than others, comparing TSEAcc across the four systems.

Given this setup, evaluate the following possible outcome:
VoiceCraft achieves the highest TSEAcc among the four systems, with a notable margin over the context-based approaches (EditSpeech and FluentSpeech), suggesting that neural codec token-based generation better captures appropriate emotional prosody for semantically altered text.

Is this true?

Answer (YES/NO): NO